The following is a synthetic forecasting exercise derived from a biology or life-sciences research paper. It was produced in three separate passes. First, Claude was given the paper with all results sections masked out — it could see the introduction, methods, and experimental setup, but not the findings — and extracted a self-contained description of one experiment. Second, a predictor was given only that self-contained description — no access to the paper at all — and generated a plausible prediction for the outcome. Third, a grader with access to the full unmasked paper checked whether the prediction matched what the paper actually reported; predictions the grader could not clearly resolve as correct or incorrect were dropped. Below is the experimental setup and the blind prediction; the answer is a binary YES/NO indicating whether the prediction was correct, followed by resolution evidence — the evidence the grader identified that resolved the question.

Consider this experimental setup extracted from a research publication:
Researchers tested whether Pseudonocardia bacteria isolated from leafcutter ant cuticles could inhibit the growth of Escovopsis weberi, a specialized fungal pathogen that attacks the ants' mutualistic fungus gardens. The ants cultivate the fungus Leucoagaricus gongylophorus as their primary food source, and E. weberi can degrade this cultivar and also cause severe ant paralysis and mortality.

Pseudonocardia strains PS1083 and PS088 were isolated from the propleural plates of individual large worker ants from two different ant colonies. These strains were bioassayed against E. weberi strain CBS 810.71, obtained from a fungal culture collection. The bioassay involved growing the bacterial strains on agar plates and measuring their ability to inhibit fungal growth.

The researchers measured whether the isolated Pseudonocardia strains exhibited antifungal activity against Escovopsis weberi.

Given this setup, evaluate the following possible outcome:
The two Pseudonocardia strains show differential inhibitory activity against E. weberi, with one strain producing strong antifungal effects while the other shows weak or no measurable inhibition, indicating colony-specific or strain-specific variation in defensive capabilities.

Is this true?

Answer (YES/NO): NO